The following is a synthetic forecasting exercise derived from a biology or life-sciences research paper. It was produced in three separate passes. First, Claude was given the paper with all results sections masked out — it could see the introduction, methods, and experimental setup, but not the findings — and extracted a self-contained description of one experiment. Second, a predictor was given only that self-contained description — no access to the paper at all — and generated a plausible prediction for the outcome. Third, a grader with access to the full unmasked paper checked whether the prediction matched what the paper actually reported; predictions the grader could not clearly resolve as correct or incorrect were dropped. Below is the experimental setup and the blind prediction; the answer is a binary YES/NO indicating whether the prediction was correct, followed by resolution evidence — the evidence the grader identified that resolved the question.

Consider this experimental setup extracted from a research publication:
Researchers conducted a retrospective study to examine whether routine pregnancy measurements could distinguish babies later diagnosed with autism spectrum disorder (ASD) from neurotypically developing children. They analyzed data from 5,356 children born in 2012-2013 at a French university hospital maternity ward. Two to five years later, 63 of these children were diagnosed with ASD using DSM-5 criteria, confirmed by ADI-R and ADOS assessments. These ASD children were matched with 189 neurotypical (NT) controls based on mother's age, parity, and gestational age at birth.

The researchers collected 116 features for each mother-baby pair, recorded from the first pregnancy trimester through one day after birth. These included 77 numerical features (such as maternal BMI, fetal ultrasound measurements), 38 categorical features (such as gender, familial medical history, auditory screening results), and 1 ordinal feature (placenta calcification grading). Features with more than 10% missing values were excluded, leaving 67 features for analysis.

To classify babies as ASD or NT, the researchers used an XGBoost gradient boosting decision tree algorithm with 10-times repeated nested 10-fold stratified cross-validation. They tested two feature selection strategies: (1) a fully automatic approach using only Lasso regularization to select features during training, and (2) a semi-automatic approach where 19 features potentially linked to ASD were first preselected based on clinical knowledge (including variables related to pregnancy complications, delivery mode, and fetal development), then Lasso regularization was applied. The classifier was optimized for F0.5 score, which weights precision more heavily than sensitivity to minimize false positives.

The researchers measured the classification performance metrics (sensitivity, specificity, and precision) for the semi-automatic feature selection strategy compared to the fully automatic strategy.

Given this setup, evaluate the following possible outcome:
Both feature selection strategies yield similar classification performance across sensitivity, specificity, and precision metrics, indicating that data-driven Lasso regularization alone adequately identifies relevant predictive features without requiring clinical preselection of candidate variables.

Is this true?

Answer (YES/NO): YES